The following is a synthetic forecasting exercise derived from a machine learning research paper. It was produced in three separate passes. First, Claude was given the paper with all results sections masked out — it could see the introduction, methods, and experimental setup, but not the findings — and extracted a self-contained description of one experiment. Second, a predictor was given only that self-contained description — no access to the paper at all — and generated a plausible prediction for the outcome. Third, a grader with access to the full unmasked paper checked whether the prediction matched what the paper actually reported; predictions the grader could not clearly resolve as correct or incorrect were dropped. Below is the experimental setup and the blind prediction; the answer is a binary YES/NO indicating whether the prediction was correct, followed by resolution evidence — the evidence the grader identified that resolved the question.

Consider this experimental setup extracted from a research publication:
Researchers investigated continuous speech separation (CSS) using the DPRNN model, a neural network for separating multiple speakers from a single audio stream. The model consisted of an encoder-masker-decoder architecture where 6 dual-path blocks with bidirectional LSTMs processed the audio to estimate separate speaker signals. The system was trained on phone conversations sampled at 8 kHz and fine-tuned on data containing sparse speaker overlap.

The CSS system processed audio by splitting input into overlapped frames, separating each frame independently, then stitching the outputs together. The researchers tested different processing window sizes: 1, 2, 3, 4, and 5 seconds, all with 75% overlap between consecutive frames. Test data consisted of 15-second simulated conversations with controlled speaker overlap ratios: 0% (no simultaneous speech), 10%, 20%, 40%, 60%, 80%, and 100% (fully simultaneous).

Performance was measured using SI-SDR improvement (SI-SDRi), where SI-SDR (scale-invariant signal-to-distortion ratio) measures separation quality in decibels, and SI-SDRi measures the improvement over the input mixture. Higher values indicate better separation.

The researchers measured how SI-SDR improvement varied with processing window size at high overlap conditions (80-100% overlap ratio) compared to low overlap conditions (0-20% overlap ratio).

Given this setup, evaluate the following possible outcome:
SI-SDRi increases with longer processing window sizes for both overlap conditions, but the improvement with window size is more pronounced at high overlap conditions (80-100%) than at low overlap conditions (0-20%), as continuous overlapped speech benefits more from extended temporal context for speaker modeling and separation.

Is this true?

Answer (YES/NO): NO